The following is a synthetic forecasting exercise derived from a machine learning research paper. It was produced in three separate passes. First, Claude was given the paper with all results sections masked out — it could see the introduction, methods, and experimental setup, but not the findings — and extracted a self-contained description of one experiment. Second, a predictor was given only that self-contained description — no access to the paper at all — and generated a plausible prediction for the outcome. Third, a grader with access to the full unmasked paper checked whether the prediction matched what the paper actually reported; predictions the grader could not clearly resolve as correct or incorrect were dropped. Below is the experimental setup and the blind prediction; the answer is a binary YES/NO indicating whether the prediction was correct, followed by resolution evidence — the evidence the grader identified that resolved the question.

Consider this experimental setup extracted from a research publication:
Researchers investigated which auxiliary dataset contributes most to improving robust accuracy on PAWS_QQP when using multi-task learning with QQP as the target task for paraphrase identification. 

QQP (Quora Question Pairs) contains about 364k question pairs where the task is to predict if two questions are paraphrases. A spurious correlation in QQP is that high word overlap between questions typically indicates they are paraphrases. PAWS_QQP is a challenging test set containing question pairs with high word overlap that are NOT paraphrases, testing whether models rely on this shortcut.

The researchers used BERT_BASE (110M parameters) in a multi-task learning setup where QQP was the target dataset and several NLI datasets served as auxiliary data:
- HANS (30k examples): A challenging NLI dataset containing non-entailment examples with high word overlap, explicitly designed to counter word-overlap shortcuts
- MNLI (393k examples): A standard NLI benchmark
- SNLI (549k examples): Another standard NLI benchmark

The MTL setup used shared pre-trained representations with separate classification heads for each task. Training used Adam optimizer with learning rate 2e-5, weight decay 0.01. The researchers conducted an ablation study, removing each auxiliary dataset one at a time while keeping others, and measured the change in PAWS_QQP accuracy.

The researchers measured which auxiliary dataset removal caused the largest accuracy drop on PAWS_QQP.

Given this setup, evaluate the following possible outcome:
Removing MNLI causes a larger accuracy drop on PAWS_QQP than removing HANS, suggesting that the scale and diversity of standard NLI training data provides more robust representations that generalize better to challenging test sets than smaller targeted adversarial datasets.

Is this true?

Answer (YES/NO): YES